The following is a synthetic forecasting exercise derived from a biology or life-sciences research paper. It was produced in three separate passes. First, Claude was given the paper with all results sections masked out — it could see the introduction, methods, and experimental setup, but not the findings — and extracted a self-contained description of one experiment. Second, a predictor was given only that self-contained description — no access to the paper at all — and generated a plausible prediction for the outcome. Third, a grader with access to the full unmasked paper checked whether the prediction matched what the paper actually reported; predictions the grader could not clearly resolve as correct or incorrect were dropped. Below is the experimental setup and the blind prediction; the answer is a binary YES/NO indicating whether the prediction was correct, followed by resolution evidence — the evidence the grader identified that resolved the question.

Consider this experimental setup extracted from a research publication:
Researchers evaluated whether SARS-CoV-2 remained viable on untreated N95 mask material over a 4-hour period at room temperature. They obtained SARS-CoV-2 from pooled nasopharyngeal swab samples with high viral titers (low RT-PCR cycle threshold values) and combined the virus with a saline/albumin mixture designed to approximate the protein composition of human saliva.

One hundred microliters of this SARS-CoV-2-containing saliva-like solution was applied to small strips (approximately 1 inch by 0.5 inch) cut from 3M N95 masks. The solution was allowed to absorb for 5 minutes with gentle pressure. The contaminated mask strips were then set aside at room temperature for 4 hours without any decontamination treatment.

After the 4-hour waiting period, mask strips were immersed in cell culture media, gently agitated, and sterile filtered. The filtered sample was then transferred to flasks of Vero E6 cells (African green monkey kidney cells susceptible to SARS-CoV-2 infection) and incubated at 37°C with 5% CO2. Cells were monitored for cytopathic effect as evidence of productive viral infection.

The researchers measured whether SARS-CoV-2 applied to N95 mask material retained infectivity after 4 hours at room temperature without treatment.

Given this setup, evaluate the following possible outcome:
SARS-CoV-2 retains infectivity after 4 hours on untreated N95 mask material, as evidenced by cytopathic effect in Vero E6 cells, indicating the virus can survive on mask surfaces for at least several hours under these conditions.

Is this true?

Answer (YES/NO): YES